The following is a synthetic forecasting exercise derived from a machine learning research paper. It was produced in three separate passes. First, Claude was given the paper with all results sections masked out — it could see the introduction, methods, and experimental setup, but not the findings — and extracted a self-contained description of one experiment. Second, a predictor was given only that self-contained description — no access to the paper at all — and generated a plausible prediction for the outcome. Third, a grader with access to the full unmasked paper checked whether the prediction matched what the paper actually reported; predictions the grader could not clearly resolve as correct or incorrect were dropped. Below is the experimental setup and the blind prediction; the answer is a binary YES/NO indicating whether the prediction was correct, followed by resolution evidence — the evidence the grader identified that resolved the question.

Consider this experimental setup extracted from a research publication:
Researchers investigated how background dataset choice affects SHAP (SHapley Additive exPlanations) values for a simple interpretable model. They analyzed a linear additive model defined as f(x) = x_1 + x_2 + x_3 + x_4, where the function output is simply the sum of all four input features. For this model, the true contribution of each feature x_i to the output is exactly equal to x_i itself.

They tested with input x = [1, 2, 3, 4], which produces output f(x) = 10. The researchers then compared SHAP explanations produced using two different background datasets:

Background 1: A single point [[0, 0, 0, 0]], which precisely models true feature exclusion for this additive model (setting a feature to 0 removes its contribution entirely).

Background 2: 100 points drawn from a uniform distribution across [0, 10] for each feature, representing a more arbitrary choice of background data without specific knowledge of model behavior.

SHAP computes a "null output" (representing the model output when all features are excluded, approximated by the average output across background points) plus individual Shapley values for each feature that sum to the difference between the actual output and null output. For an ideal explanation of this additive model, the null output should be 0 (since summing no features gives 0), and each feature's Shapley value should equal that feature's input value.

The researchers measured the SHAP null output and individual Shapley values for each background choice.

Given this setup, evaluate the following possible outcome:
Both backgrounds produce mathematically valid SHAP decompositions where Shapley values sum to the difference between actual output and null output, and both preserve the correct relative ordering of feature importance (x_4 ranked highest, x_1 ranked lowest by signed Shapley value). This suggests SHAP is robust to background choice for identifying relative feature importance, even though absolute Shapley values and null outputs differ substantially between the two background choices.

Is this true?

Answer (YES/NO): YES